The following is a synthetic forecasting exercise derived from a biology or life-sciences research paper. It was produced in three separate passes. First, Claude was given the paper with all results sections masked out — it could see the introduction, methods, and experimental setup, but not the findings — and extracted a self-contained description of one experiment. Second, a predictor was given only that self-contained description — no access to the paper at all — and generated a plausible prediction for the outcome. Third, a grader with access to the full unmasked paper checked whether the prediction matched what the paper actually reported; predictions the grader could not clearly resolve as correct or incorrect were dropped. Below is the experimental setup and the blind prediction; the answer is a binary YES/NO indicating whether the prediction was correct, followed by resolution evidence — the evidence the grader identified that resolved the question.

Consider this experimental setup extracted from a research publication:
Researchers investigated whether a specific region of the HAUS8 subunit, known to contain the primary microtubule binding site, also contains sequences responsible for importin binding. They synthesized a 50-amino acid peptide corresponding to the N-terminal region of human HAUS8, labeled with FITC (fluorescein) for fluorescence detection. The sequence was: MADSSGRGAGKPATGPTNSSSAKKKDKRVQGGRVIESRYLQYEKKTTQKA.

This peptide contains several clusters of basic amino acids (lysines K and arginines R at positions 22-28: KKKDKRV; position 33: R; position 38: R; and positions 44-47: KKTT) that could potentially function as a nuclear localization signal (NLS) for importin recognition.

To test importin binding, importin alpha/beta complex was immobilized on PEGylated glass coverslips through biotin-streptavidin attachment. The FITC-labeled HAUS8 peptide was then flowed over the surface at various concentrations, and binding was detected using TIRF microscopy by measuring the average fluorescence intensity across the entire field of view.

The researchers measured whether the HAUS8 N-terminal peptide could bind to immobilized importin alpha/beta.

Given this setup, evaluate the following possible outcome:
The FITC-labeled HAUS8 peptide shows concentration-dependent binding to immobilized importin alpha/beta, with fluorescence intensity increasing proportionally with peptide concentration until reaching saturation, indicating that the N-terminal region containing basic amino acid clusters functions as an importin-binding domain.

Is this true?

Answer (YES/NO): YES